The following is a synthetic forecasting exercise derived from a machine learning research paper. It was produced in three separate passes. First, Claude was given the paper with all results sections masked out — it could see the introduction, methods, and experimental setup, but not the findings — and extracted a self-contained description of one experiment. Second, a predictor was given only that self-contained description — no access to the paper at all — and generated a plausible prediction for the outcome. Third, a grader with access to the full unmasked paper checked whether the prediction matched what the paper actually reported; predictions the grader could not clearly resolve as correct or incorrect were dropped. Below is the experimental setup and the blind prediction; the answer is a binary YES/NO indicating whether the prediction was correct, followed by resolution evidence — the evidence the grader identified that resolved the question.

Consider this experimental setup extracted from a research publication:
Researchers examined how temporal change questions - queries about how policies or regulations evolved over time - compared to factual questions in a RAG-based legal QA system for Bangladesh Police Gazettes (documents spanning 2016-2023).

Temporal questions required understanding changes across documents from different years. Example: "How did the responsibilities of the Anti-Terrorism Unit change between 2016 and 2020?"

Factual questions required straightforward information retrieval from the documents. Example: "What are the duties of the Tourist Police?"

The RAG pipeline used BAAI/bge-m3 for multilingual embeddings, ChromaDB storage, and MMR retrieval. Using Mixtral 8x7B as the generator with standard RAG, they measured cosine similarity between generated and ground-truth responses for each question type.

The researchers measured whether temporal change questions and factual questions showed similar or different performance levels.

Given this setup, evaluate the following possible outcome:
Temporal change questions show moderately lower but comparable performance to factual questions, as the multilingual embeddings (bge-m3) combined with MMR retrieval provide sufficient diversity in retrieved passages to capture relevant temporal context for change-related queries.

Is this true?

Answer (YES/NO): NO